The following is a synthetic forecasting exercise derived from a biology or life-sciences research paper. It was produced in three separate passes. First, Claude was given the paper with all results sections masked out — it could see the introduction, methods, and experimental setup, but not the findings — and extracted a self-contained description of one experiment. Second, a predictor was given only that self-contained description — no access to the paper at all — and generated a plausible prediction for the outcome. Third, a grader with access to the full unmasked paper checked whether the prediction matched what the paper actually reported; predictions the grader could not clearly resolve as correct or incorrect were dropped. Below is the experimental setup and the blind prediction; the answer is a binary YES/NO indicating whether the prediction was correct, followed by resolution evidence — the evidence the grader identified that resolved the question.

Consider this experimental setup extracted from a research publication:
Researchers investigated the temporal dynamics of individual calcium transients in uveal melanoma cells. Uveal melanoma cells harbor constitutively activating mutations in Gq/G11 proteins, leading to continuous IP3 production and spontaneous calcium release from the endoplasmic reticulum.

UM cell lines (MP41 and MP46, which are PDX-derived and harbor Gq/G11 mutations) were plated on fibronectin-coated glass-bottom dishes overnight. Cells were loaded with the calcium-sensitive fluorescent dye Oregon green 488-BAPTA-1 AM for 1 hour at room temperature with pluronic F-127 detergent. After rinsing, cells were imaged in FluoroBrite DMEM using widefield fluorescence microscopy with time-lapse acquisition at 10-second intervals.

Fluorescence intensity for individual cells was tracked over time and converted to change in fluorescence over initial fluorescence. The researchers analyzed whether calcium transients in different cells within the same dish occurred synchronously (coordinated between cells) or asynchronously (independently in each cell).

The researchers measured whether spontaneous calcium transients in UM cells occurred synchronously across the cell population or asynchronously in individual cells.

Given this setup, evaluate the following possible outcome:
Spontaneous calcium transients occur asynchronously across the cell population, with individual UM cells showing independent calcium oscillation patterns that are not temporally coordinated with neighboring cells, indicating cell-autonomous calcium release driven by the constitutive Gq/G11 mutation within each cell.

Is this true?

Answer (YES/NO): YES